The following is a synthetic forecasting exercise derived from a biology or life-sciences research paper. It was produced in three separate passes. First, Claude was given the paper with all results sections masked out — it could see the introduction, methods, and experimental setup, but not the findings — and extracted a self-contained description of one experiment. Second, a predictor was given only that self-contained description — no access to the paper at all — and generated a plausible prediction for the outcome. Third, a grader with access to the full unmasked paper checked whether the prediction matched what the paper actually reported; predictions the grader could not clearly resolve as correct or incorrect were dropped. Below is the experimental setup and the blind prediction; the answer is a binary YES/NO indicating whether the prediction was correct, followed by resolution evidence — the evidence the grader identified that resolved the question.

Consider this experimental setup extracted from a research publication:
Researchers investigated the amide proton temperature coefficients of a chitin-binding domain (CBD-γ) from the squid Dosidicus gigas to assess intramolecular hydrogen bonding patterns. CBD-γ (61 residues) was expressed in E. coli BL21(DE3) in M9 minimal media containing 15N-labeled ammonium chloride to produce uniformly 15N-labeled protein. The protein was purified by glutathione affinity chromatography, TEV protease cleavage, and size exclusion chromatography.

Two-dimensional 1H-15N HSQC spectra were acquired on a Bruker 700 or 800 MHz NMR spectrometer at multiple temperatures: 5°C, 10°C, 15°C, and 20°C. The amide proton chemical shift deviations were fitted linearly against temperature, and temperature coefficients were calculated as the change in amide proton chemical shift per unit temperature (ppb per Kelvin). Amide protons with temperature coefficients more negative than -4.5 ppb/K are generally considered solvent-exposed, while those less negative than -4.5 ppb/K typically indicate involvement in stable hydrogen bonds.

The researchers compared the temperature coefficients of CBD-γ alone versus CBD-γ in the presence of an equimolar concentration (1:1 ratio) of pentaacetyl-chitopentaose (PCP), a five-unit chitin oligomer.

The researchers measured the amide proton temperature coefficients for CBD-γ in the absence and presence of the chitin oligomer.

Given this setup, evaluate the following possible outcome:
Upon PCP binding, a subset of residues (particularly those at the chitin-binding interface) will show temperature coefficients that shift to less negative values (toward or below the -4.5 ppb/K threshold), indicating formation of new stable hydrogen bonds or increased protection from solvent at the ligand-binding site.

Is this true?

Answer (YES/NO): YES